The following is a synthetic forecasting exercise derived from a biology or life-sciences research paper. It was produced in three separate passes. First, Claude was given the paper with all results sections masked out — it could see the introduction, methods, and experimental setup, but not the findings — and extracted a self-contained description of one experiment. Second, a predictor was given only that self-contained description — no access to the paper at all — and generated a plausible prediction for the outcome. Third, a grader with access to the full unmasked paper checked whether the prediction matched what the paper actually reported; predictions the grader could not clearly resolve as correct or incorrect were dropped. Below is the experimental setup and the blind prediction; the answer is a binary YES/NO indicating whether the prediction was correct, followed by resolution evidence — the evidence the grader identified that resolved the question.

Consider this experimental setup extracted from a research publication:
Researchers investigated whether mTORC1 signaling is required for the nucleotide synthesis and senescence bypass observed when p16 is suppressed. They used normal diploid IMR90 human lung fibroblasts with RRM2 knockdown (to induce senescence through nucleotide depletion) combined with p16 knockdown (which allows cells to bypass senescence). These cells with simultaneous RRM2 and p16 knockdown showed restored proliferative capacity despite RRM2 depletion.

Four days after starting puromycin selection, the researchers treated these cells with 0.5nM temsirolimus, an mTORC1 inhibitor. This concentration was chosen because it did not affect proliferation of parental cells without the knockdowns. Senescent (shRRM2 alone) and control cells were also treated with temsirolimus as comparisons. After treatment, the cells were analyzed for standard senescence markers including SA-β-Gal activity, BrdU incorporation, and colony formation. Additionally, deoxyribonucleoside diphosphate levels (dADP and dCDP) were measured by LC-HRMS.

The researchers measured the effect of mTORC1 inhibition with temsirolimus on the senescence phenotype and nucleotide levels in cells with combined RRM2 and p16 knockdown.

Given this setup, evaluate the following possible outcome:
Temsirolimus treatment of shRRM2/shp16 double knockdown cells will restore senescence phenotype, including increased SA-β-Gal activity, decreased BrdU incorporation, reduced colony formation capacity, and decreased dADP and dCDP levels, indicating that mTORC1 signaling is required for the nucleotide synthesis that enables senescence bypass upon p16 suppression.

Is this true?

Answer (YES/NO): YES